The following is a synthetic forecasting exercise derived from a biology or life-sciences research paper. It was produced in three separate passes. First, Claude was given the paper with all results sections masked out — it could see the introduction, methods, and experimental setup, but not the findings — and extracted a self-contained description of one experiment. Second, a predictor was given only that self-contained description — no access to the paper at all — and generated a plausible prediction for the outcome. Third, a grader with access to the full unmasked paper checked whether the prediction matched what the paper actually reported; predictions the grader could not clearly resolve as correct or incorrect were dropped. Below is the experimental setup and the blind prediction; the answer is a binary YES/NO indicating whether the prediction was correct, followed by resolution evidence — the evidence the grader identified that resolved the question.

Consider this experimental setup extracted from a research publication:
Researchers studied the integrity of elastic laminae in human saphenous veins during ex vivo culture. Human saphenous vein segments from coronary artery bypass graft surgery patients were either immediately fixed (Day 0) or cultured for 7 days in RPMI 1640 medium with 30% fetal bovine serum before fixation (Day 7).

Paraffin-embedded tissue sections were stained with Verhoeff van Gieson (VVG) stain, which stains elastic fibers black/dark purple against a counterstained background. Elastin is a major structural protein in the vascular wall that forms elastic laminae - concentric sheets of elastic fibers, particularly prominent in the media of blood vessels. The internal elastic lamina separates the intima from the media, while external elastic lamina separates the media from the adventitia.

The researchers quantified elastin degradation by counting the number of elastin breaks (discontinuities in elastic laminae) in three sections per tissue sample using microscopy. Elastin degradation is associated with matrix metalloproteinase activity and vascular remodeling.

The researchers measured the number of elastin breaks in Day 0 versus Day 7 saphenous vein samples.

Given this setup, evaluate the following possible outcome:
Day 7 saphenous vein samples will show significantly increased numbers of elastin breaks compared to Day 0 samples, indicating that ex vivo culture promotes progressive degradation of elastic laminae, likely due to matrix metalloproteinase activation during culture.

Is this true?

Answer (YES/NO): YES